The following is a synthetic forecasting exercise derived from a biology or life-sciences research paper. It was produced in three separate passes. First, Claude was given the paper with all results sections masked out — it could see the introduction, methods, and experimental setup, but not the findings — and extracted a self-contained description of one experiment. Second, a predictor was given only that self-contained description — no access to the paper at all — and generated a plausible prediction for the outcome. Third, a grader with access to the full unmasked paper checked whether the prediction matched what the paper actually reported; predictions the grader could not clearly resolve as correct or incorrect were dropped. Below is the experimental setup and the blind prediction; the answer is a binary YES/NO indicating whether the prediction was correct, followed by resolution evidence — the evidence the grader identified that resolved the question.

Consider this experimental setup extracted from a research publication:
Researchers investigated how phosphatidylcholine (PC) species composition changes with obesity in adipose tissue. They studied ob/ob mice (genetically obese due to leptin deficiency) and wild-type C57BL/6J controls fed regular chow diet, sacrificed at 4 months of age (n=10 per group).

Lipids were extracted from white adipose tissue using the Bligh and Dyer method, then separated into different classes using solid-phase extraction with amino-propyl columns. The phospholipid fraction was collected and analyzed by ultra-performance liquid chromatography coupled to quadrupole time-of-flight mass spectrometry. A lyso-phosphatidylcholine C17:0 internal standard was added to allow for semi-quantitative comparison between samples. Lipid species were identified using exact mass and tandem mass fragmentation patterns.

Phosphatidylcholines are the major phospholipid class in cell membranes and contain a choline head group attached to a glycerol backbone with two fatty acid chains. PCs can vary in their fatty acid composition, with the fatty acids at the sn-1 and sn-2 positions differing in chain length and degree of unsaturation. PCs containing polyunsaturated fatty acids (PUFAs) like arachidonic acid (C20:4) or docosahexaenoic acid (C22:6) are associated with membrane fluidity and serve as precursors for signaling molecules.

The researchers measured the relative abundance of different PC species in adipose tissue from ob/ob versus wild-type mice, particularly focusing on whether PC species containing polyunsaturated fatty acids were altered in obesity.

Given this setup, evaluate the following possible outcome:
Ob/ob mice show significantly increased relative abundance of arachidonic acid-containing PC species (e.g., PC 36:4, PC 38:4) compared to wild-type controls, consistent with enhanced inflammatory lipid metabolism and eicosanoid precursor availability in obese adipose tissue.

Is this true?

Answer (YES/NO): NO